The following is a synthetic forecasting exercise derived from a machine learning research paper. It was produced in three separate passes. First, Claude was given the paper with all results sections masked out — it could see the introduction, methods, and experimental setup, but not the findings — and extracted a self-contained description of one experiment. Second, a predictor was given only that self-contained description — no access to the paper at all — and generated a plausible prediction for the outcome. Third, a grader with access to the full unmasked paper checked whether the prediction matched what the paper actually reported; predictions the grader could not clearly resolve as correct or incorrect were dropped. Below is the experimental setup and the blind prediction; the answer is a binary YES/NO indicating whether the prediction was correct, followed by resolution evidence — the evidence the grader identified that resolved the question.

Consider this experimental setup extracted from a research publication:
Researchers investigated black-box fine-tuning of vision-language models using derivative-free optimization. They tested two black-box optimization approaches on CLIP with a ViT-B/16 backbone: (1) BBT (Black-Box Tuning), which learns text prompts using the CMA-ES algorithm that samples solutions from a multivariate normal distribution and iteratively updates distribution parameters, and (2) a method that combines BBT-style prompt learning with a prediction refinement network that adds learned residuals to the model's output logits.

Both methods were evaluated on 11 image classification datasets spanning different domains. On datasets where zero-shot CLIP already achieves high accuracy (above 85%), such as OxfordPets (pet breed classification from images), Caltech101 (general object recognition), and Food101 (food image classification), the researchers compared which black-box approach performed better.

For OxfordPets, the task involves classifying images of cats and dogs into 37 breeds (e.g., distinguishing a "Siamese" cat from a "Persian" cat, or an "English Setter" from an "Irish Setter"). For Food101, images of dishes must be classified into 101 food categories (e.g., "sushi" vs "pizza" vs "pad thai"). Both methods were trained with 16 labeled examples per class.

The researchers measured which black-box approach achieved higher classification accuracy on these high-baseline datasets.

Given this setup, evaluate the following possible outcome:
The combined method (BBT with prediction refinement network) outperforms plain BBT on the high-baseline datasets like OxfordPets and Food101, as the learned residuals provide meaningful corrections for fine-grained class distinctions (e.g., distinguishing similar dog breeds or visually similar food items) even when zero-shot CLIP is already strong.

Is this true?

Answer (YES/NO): NO